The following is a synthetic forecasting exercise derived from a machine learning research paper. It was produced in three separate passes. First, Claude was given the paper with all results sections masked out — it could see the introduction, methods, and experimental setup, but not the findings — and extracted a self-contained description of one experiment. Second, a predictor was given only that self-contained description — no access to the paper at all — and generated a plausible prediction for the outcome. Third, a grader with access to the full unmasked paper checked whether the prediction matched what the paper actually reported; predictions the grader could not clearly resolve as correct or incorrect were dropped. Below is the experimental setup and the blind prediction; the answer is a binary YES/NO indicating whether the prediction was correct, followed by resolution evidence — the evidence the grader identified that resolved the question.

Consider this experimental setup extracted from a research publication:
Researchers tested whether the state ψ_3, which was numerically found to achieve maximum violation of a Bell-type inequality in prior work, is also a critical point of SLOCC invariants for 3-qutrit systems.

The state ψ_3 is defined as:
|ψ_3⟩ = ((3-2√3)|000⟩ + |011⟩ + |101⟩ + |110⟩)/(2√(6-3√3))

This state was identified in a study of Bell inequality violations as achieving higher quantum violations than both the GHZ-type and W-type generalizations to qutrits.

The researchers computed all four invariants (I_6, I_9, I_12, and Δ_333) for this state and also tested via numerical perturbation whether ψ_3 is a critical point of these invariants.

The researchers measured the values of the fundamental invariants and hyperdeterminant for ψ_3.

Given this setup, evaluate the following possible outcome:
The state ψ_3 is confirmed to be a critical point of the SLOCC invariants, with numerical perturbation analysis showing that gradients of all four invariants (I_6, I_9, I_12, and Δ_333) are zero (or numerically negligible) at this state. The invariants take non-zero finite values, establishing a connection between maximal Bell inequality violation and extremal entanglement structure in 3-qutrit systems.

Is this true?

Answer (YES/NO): NO